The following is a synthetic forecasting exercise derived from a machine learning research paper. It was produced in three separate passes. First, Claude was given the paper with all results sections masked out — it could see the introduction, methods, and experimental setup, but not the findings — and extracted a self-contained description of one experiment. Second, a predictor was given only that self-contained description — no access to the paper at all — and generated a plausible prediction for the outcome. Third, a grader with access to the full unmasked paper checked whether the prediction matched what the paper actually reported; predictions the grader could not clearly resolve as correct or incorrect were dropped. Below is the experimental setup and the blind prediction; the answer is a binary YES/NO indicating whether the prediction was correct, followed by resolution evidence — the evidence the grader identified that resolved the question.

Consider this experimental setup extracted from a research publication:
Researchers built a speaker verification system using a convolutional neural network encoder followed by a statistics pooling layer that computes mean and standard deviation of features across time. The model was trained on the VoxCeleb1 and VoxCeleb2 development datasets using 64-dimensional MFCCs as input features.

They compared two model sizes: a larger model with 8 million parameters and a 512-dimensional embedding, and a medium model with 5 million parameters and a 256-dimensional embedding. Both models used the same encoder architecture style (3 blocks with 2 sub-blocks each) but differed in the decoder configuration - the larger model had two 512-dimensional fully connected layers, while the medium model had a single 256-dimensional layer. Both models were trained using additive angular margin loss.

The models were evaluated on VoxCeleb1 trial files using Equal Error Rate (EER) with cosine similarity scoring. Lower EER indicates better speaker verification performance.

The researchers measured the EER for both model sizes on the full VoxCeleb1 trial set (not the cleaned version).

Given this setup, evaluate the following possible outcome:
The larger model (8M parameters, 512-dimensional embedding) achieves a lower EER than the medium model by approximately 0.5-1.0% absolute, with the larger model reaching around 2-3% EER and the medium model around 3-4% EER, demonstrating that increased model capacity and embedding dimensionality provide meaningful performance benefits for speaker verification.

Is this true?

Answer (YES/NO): NO